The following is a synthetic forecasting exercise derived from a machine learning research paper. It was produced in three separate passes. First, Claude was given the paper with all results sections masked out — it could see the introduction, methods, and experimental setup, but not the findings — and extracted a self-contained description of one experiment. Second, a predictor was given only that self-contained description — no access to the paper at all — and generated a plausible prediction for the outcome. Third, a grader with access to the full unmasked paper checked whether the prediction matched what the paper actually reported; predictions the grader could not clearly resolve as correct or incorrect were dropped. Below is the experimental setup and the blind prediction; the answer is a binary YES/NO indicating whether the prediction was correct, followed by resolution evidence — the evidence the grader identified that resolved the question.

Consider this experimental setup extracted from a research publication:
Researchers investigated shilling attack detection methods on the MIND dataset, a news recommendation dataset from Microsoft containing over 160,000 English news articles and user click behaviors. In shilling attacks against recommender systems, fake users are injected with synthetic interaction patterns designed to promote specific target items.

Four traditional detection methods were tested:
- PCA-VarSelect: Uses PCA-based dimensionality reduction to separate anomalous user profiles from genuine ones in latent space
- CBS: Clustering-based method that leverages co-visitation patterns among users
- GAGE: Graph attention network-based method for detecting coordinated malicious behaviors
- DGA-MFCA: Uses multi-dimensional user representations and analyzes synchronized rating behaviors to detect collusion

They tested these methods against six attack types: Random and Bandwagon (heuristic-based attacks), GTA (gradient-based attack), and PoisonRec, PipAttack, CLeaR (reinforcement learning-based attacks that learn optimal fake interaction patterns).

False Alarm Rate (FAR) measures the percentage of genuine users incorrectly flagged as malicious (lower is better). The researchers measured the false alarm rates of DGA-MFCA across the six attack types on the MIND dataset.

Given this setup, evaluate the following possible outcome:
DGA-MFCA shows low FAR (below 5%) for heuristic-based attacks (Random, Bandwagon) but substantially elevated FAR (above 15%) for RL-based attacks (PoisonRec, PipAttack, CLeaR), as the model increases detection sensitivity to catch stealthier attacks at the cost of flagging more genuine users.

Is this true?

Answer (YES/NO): NO